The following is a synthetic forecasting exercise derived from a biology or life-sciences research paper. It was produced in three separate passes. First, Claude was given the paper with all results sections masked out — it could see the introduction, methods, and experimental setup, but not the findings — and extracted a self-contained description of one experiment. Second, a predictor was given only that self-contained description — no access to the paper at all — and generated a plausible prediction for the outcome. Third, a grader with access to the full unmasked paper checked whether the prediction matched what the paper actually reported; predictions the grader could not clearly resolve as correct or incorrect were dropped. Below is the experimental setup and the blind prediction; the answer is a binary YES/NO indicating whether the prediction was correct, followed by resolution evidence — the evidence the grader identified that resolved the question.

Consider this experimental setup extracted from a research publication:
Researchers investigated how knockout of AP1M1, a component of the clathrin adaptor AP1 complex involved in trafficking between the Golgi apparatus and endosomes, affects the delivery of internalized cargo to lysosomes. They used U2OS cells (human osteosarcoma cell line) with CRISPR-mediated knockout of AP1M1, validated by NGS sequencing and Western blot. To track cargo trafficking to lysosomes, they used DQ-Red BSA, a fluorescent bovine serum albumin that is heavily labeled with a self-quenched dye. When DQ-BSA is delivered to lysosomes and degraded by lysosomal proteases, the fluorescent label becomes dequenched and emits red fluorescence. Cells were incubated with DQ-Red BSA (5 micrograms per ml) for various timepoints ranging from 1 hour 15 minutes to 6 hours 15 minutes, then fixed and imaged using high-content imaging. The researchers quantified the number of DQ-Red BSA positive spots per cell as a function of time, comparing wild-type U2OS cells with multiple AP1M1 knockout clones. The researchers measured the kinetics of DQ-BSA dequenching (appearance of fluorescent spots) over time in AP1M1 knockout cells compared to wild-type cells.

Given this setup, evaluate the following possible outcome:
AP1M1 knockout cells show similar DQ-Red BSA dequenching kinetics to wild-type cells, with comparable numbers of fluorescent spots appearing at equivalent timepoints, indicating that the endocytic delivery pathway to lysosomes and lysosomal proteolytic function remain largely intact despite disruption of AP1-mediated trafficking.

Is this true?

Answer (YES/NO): NO